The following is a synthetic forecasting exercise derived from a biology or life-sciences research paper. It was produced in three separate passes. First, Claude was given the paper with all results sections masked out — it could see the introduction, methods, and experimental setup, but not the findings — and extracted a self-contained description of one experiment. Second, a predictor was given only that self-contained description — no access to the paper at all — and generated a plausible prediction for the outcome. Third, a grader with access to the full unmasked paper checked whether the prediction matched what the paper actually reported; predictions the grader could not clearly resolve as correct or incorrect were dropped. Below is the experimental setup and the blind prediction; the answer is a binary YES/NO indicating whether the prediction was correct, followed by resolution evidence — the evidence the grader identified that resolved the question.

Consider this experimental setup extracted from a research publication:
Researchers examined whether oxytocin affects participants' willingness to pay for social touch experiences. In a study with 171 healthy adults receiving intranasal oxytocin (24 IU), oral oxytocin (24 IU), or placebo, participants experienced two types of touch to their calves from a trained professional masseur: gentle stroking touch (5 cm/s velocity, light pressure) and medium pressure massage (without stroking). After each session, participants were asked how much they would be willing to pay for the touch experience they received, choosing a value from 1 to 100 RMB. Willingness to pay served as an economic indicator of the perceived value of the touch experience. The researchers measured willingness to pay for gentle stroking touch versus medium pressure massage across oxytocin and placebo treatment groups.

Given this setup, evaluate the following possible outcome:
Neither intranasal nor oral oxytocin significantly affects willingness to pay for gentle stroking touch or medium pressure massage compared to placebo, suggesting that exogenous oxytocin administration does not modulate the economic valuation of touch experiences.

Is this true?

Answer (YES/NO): YES